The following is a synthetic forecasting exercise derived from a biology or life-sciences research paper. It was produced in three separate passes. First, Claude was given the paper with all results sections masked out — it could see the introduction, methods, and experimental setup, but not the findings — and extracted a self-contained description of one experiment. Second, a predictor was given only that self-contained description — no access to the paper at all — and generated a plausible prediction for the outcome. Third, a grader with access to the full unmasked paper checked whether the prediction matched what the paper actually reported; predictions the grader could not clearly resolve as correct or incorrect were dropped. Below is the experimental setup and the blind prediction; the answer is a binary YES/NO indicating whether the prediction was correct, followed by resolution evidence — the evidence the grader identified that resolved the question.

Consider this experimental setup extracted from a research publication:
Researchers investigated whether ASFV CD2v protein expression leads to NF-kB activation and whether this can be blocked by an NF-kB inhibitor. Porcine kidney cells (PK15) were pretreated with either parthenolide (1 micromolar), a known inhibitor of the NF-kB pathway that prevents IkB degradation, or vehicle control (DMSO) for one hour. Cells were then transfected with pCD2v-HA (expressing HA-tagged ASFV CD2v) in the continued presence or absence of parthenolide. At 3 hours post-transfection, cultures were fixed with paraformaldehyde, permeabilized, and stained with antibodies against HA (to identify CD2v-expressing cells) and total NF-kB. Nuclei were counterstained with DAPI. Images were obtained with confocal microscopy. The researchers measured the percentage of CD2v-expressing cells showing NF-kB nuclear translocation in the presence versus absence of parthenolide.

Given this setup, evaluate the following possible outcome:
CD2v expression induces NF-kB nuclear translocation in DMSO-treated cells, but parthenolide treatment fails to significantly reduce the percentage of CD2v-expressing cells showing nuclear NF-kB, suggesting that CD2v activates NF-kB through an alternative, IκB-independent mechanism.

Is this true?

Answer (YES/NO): NO